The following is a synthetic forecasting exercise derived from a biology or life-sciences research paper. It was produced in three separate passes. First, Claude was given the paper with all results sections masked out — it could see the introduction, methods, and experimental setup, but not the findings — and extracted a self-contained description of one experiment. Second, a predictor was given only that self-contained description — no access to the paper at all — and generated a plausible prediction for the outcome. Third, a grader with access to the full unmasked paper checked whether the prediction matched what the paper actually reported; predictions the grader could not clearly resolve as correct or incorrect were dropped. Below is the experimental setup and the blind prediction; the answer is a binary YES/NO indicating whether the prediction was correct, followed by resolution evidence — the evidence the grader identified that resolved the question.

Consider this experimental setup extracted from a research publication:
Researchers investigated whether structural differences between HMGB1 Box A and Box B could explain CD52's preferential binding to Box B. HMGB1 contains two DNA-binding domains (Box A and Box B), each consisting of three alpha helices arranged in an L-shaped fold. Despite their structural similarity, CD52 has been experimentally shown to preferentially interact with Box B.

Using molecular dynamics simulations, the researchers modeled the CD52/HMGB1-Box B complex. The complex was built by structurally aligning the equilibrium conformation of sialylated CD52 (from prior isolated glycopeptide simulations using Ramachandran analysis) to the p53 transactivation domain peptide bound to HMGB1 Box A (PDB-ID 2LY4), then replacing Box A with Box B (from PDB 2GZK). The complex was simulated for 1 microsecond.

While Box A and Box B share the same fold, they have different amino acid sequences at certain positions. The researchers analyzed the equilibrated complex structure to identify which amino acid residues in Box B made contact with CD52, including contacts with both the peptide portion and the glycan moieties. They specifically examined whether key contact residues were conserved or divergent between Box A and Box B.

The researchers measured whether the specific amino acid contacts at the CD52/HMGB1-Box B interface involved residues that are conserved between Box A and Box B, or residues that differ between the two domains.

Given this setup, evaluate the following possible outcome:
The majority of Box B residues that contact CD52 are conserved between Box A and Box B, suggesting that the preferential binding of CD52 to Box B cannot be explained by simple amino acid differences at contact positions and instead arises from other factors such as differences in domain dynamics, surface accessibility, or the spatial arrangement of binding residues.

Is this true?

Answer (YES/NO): NO